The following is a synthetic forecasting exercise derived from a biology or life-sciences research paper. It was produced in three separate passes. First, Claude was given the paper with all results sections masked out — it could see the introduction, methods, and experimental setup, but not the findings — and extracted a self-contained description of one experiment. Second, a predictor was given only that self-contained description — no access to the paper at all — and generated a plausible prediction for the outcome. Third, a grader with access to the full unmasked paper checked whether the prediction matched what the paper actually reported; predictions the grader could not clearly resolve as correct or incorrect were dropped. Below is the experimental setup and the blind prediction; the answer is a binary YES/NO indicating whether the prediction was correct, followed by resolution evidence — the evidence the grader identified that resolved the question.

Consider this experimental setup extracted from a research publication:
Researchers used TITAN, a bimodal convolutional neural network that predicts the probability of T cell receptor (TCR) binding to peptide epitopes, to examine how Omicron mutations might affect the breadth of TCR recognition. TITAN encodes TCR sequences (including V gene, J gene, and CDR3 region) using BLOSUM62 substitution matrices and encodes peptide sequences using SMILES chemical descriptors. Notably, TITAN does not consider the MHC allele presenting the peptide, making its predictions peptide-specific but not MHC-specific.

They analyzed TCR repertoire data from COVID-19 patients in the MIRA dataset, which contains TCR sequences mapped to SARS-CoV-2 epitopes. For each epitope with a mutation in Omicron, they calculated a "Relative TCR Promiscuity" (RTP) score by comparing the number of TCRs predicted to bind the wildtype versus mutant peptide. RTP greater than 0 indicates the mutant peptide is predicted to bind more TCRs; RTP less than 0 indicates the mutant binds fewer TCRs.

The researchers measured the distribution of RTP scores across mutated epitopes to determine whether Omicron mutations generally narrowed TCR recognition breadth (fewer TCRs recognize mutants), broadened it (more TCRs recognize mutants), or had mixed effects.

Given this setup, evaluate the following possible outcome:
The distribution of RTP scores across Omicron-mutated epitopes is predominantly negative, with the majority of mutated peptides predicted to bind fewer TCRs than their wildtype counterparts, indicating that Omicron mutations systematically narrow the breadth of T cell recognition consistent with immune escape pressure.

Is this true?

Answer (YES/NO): NO